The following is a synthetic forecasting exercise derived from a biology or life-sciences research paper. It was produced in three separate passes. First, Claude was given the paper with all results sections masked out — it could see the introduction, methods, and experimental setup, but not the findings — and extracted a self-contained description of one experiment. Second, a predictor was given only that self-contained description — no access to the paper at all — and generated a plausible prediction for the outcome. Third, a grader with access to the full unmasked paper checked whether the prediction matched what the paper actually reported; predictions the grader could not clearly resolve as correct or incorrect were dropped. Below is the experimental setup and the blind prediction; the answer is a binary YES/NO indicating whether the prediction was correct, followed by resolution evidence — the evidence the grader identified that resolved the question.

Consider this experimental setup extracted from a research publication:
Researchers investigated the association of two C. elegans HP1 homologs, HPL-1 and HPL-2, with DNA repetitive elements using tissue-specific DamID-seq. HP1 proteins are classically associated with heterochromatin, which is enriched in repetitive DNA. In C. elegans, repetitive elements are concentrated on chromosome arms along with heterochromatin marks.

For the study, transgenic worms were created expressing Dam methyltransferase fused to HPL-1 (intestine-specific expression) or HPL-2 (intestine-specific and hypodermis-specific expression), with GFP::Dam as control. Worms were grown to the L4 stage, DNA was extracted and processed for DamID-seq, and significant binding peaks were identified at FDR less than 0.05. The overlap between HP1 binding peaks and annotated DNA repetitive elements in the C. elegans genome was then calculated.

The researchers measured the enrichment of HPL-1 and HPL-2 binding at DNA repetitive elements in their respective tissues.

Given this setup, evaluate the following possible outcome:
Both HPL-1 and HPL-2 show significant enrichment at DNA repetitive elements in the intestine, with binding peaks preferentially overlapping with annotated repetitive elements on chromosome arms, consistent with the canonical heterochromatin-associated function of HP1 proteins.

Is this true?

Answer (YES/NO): NO